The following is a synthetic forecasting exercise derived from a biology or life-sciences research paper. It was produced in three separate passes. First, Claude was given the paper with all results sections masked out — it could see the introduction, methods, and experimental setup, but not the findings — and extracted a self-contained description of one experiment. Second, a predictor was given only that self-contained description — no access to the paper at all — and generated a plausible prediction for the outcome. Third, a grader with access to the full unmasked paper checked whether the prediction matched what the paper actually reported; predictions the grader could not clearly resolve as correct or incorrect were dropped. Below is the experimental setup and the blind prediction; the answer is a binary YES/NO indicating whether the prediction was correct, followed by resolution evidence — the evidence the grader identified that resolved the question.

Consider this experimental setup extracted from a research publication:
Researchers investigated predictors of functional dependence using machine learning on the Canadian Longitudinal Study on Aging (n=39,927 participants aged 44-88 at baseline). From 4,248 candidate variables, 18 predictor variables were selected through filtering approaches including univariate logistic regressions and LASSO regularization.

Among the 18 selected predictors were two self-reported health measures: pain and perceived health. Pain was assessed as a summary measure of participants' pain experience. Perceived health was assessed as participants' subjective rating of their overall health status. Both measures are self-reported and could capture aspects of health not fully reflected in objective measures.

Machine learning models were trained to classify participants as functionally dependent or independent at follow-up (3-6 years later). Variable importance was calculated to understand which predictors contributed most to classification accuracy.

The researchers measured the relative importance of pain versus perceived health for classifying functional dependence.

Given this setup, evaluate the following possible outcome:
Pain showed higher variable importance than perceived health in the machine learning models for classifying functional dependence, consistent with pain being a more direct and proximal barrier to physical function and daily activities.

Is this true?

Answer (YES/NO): NO